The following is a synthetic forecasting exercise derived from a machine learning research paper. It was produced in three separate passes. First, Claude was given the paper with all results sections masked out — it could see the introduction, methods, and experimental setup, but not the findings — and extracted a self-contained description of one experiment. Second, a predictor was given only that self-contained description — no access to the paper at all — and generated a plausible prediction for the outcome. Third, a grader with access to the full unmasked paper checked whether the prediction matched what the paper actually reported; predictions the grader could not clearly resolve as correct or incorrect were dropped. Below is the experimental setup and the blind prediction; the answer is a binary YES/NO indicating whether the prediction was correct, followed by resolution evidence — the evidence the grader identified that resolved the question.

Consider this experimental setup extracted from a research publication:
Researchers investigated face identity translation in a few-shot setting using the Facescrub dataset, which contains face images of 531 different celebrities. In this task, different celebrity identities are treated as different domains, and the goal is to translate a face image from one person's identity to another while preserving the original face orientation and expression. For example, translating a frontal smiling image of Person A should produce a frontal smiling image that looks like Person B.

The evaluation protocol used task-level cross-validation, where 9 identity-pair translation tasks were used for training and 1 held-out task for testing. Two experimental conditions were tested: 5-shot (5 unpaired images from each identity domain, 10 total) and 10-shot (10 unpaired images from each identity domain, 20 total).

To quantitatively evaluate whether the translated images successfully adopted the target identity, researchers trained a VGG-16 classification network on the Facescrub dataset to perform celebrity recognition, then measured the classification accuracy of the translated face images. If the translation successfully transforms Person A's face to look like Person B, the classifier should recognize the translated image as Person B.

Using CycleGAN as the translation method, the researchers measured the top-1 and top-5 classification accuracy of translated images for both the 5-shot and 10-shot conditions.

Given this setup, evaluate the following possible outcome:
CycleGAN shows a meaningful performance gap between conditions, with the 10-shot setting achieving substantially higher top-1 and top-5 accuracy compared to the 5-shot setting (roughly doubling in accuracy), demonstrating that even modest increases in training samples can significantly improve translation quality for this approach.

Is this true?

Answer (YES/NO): NO